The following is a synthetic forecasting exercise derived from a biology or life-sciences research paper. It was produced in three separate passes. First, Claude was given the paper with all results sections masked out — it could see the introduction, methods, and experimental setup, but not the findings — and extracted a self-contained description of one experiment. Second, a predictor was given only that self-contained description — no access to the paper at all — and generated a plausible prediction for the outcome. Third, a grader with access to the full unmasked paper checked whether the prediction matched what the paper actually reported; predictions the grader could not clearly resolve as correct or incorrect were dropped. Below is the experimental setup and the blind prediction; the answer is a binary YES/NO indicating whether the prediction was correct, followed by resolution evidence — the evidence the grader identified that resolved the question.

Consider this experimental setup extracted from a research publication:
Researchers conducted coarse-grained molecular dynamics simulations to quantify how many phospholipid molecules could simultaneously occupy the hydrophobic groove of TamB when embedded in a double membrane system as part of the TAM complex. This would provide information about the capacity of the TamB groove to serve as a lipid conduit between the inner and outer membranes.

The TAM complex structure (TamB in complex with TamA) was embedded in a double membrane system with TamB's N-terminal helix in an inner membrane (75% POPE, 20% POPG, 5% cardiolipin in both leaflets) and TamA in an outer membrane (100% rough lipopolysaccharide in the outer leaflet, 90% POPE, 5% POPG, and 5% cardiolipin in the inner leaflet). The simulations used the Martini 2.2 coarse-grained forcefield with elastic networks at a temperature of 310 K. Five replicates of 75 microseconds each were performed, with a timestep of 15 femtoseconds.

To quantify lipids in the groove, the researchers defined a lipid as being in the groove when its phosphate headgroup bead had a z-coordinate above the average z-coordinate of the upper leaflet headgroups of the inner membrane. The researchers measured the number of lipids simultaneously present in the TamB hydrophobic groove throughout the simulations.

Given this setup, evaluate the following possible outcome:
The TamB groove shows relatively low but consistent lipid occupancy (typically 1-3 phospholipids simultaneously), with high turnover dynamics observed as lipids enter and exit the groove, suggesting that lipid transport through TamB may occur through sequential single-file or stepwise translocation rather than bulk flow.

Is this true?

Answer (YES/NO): NO